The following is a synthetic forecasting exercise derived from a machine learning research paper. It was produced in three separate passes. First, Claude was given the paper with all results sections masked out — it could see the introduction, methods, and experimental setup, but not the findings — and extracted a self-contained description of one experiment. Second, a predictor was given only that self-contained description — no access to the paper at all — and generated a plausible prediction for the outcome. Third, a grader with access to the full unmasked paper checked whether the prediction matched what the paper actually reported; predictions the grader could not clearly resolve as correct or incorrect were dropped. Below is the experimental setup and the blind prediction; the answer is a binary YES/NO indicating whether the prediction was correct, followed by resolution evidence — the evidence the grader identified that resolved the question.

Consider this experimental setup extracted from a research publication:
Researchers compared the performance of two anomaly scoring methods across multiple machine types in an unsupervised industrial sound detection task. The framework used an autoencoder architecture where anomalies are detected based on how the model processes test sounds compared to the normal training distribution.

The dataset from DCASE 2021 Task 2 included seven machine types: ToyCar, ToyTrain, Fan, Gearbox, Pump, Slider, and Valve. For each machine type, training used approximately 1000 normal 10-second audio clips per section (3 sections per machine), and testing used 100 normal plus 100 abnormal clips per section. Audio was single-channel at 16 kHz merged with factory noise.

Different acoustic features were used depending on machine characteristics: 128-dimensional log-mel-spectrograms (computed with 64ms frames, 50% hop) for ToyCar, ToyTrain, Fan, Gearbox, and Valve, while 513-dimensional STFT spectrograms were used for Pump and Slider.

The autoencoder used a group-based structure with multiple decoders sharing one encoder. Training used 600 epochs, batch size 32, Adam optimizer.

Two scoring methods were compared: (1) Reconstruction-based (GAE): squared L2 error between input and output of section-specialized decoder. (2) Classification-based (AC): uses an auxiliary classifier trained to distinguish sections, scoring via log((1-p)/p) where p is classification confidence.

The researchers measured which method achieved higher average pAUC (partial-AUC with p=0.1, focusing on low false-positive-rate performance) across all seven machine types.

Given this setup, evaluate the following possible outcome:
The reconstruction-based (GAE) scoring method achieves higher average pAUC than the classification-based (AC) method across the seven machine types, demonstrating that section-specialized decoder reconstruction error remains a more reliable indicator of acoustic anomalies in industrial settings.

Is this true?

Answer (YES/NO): NO